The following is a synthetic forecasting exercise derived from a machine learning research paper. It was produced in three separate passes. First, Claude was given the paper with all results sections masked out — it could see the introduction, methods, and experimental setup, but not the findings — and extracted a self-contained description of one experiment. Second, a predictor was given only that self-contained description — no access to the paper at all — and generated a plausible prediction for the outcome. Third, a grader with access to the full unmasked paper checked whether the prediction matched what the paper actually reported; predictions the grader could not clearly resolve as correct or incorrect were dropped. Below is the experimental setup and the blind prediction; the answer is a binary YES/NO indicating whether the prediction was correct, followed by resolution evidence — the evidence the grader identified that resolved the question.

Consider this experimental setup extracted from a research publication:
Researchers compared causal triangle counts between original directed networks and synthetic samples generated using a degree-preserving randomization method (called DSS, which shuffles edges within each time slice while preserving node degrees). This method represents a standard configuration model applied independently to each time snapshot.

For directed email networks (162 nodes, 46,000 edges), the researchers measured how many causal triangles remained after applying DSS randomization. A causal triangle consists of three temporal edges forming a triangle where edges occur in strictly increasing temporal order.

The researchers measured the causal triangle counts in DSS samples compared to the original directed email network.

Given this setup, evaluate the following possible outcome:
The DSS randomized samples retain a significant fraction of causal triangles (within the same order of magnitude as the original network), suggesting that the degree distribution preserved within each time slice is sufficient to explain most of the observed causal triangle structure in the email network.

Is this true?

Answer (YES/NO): NO